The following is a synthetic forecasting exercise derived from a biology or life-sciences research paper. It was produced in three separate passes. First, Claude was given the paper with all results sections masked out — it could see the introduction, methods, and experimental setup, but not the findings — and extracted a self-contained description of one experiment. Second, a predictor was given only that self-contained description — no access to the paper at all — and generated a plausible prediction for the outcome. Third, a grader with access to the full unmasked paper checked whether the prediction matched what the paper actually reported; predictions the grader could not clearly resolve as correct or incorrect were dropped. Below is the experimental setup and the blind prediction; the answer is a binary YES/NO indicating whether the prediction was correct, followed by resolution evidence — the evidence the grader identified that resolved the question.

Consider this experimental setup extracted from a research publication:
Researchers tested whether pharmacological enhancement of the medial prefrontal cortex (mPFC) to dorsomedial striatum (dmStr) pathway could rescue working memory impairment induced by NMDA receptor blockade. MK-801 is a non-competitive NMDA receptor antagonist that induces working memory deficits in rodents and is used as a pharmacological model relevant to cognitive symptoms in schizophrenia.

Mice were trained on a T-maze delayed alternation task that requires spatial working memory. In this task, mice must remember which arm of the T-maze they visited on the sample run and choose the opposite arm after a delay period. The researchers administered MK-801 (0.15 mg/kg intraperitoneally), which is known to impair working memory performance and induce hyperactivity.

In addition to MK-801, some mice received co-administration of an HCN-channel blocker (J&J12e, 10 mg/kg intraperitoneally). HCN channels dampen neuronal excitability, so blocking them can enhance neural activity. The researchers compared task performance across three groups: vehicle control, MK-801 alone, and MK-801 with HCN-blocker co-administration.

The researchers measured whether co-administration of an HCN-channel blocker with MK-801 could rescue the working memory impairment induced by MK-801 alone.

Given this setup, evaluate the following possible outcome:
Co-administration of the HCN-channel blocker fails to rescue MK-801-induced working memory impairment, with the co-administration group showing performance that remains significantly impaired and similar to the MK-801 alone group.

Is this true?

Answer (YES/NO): NO